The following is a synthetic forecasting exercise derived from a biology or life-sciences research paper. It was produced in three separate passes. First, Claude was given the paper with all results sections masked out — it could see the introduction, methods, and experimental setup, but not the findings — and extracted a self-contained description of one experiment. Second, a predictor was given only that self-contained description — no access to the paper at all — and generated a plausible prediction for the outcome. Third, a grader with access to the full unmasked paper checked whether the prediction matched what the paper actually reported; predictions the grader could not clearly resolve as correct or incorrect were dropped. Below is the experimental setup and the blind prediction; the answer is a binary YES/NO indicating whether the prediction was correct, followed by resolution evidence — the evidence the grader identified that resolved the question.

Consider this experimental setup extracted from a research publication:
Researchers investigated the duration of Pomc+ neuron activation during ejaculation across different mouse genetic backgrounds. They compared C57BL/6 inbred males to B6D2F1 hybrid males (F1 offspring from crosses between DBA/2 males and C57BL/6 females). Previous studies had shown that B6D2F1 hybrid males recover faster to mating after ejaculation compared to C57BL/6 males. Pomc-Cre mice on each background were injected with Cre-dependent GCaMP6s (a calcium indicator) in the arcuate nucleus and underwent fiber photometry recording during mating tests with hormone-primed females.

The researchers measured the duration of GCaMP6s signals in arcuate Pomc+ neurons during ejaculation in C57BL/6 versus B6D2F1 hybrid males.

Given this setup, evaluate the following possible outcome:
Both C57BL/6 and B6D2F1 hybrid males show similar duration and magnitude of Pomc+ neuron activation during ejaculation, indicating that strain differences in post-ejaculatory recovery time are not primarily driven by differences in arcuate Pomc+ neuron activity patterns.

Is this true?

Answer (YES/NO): YES